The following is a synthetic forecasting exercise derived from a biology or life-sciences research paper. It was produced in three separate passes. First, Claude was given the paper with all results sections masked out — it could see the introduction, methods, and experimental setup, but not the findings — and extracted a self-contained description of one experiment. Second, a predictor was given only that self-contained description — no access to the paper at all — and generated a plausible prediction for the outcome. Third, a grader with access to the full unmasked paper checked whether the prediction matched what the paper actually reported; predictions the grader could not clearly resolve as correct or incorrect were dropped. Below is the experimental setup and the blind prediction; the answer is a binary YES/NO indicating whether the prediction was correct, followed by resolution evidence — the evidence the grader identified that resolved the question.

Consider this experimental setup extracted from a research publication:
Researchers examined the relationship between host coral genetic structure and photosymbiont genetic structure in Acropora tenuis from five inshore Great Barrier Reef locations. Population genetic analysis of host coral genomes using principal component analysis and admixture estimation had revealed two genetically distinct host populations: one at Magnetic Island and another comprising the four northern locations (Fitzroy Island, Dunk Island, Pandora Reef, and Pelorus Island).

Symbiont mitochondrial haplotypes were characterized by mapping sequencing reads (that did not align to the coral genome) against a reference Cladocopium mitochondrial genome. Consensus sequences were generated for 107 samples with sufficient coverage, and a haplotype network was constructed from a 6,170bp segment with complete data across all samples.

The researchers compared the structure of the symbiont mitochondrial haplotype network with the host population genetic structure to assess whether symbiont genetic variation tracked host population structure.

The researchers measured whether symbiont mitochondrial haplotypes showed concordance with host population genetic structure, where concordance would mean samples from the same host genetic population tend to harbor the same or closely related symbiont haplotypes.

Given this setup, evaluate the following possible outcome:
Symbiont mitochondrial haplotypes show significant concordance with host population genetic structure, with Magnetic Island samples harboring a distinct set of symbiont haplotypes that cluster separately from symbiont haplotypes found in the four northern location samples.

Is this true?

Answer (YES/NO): NO